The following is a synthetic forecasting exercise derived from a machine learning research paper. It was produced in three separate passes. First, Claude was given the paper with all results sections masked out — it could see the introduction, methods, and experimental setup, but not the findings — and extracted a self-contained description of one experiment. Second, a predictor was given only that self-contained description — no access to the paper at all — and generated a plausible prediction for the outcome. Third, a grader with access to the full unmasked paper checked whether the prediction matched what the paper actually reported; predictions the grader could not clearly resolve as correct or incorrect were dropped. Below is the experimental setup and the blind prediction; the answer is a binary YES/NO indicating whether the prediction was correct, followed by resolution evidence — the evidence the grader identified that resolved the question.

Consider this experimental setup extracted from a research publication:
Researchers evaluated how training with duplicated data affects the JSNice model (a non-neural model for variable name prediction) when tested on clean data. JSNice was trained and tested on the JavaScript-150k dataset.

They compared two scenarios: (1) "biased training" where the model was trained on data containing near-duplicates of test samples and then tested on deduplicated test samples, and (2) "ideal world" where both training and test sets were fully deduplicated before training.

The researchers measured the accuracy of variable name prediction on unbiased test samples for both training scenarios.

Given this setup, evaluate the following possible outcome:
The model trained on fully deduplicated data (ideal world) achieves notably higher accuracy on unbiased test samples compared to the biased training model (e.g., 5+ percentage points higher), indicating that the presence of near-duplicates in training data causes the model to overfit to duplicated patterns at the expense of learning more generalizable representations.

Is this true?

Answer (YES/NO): NO